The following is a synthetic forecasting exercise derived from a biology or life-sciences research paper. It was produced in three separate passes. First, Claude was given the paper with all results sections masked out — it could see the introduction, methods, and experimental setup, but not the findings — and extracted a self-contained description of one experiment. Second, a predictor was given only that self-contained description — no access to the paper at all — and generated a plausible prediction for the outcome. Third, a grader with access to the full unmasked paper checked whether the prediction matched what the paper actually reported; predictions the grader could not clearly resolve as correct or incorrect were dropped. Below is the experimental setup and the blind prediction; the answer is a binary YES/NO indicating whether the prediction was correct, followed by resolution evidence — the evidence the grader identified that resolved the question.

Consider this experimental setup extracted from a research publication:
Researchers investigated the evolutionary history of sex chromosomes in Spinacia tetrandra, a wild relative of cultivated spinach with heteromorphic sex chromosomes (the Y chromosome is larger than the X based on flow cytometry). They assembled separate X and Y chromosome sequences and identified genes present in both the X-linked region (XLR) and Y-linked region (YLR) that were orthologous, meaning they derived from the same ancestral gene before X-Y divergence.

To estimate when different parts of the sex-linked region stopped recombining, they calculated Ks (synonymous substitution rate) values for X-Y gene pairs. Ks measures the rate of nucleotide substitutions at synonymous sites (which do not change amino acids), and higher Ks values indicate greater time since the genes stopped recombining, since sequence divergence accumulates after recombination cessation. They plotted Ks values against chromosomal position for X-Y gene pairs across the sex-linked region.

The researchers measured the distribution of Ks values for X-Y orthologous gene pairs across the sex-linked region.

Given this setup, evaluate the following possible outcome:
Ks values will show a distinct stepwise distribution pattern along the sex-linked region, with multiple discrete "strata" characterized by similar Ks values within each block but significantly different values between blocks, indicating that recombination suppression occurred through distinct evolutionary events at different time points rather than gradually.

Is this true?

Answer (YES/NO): YES